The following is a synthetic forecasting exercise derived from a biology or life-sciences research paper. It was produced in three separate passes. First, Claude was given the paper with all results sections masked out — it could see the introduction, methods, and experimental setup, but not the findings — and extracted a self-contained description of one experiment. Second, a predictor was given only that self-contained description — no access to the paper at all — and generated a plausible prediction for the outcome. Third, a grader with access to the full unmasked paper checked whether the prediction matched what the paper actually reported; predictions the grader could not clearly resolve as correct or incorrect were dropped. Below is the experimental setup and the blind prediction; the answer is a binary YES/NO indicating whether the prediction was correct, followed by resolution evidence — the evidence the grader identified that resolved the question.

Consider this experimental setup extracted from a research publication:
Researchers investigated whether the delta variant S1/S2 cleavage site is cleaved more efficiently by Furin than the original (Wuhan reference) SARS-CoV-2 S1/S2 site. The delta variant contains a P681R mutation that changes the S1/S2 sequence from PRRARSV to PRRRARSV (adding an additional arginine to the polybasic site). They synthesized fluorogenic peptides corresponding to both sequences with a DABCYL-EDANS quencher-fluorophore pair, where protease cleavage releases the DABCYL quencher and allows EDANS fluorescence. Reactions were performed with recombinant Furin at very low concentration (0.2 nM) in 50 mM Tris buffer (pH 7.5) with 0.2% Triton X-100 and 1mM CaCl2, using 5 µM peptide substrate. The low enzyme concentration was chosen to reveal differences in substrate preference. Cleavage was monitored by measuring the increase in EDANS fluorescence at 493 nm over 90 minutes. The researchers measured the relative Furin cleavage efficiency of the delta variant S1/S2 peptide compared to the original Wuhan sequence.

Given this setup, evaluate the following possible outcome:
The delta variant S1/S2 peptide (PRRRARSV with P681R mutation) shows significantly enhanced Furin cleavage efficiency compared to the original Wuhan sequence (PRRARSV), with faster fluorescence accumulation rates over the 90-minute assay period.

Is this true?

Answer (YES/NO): NO